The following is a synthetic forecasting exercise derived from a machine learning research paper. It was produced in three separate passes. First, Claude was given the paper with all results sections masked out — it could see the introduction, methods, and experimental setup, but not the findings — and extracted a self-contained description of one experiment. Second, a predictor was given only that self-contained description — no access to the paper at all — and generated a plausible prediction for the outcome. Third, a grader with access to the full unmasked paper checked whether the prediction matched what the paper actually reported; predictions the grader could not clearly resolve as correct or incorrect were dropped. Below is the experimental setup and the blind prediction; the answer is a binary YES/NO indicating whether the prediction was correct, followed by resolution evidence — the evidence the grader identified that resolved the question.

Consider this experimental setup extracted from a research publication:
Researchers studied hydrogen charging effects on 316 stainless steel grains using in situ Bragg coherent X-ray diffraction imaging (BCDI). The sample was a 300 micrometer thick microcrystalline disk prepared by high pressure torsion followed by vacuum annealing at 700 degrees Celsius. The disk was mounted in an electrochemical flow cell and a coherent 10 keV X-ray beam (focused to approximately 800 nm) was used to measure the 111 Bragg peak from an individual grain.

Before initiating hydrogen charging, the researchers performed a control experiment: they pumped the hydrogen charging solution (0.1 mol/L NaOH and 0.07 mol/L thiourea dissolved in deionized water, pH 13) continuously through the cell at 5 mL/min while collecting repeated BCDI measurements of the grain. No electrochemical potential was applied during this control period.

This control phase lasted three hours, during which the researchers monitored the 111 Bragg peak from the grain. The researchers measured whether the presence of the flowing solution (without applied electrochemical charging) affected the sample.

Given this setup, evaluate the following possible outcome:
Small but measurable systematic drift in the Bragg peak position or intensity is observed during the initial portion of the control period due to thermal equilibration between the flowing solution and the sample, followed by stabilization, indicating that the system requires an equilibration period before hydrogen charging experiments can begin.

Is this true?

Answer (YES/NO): NO